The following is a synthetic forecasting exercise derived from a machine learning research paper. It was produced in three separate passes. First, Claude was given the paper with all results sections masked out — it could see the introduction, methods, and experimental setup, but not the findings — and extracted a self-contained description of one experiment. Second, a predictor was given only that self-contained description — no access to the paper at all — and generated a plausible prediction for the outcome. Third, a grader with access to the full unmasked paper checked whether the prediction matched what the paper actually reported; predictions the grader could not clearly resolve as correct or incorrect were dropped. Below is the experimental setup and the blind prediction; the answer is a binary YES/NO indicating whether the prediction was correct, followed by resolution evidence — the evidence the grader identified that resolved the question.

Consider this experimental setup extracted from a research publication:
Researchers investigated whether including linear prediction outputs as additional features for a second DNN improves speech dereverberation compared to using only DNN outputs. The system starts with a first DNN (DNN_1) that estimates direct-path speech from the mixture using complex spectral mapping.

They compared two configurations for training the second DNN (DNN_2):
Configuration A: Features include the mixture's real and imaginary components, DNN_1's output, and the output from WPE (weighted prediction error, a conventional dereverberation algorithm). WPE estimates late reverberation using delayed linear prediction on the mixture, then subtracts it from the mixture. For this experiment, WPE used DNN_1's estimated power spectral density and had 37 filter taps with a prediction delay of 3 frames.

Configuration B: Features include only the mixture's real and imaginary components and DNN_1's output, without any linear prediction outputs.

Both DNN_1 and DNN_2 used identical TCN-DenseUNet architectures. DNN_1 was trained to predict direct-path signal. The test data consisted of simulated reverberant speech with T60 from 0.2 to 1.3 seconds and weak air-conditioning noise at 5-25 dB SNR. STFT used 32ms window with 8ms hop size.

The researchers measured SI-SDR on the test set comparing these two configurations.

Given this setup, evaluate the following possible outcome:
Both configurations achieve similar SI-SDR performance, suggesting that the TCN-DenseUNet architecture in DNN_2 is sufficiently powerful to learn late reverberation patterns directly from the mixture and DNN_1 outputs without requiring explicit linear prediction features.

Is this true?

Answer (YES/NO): NO